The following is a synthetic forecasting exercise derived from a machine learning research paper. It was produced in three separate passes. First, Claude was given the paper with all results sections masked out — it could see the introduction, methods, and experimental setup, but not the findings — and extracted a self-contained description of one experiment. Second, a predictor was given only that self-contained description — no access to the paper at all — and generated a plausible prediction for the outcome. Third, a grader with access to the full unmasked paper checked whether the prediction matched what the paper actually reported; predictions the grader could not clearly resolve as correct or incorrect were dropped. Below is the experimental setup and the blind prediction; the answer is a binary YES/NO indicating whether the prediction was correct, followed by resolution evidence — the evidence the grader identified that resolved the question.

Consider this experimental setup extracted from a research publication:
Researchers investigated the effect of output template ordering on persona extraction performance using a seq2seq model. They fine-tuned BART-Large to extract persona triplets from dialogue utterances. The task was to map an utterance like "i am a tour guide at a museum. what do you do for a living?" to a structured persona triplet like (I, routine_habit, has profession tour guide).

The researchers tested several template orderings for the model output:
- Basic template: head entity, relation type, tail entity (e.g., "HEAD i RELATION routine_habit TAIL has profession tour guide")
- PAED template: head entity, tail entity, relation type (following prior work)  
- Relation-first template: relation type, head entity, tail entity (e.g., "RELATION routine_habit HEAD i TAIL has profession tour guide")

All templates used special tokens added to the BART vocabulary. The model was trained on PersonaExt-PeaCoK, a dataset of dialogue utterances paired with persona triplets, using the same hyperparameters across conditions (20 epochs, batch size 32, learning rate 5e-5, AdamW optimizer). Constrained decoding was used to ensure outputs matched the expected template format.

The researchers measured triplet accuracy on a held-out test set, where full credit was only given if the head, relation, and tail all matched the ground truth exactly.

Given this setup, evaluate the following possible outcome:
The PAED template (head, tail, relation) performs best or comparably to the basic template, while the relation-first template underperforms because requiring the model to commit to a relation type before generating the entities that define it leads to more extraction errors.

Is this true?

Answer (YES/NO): NO